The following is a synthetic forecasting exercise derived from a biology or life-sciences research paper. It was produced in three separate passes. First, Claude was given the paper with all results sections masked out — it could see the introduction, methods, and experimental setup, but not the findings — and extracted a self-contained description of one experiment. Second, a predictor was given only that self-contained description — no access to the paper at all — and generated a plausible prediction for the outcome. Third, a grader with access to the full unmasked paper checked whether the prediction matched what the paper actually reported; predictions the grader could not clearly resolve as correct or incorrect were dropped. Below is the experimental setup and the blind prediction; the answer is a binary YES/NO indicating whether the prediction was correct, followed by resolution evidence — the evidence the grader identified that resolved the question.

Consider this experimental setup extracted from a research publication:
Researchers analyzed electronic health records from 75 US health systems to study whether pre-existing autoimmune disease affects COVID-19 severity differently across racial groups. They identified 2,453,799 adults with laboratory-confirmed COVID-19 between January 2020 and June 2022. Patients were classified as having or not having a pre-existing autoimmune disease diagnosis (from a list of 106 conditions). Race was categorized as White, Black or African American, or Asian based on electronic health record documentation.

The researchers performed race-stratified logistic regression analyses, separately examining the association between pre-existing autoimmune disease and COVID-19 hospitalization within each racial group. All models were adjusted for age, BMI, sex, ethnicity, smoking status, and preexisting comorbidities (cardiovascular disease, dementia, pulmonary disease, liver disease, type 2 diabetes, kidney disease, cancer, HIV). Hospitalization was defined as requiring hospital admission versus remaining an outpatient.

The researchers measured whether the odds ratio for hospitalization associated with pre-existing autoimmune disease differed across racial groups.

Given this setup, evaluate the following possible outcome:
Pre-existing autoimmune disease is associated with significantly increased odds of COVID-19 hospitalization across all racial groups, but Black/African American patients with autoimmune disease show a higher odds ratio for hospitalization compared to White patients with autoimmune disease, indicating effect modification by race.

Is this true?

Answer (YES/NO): NO